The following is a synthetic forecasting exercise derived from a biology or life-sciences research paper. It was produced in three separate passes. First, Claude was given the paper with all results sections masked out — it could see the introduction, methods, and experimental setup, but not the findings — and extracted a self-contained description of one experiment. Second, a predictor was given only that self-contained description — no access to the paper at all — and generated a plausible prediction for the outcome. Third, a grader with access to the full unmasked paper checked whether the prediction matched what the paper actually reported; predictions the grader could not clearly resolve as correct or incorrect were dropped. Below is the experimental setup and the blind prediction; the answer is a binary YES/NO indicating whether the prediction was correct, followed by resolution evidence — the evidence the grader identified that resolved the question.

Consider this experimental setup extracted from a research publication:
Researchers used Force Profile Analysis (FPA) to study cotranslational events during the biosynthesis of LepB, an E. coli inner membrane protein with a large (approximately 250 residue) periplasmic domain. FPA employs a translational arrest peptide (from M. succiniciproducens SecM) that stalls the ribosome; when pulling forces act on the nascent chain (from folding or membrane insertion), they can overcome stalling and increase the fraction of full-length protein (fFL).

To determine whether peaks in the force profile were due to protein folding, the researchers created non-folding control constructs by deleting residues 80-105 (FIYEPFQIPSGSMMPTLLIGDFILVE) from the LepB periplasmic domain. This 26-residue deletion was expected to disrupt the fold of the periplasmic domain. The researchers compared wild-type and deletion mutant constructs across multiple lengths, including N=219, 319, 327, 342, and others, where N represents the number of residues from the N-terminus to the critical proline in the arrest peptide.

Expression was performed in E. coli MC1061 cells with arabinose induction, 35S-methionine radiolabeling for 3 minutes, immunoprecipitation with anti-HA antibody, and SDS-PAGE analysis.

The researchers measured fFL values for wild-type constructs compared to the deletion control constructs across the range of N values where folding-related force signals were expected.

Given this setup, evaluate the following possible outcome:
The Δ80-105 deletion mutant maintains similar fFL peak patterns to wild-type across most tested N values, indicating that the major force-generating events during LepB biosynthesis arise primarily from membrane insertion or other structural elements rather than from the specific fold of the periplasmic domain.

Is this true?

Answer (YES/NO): NO